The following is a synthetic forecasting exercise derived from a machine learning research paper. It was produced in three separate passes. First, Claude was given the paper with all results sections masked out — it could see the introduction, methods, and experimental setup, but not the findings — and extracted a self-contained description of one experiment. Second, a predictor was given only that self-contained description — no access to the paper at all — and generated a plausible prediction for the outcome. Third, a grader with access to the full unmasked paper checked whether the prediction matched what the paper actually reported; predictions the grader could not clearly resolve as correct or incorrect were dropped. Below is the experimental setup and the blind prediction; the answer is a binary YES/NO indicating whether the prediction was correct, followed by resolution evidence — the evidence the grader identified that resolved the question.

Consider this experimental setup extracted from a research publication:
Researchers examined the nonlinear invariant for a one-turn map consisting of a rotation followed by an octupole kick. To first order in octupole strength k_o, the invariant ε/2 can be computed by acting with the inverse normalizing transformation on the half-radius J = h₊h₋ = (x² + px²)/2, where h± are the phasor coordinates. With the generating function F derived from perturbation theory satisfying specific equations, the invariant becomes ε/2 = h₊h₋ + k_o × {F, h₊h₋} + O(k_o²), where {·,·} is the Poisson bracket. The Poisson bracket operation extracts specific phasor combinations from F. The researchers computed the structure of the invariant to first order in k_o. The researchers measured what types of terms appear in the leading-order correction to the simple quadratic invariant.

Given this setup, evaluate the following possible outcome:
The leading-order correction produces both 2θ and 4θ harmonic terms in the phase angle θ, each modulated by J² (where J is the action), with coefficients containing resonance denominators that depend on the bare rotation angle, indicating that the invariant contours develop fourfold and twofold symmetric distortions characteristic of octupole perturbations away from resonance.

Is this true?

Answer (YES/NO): YES